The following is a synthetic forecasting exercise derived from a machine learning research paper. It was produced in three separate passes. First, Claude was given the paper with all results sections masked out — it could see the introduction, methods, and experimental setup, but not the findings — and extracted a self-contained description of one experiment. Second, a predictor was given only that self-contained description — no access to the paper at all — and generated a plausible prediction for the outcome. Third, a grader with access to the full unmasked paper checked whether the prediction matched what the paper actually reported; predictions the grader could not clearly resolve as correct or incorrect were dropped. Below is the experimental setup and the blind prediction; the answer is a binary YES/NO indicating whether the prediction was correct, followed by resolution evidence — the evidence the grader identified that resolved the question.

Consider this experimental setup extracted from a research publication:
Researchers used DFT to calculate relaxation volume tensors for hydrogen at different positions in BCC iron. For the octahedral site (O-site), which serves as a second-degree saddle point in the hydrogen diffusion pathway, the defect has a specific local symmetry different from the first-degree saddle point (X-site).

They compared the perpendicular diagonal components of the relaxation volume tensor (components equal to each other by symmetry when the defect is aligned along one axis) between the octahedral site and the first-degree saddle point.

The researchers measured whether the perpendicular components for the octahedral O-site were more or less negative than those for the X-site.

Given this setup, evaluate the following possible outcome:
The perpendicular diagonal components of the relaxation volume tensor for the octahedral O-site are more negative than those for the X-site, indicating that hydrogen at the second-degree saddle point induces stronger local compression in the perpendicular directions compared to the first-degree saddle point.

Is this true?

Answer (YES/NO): NO